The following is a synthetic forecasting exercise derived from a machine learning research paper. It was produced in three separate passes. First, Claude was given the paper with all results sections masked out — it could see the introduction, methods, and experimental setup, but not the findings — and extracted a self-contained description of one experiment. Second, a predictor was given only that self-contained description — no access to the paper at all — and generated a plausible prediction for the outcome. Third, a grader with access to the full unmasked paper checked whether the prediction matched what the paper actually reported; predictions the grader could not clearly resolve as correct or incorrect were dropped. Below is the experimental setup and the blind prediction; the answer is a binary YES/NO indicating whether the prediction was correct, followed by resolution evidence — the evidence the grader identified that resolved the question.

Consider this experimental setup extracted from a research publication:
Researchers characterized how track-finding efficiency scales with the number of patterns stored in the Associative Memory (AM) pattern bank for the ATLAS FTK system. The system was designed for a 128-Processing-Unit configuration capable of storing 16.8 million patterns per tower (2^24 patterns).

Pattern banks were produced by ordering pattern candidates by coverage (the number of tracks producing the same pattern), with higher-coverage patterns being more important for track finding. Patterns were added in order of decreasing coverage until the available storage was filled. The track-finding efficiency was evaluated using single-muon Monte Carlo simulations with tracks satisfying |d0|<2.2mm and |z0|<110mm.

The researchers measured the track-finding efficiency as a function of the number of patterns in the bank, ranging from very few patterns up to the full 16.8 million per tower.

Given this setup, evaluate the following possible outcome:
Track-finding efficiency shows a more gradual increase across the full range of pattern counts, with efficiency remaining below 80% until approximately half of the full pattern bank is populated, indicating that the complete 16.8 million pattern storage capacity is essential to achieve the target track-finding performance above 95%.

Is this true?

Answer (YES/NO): NO